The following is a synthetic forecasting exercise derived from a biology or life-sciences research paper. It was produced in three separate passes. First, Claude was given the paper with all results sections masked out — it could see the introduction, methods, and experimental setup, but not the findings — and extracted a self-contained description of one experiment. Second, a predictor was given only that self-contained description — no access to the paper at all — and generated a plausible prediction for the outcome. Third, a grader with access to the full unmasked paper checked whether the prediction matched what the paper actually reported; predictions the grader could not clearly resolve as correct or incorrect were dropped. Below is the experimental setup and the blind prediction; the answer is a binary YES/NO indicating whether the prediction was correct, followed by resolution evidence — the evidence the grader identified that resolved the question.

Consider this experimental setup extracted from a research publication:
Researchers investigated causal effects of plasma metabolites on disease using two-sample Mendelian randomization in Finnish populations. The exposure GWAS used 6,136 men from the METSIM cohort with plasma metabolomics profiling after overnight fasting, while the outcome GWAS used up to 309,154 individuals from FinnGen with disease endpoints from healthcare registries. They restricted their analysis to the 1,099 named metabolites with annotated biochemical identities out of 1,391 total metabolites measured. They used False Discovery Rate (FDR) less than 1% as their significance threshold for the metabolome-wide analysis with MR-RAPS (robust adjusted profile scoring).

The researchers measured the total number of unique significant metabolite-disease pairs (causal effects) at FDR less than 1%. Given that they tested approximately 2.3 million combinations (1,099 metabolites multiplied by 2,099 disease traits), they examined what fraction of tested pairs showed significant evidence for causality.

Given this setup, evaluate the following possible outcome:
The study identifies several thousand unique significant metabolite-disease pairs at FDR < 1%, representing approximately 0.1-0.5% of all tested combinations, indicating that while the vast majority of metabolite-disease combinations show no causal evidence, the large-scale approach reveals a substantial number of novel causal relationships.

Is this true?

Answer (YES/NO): NO